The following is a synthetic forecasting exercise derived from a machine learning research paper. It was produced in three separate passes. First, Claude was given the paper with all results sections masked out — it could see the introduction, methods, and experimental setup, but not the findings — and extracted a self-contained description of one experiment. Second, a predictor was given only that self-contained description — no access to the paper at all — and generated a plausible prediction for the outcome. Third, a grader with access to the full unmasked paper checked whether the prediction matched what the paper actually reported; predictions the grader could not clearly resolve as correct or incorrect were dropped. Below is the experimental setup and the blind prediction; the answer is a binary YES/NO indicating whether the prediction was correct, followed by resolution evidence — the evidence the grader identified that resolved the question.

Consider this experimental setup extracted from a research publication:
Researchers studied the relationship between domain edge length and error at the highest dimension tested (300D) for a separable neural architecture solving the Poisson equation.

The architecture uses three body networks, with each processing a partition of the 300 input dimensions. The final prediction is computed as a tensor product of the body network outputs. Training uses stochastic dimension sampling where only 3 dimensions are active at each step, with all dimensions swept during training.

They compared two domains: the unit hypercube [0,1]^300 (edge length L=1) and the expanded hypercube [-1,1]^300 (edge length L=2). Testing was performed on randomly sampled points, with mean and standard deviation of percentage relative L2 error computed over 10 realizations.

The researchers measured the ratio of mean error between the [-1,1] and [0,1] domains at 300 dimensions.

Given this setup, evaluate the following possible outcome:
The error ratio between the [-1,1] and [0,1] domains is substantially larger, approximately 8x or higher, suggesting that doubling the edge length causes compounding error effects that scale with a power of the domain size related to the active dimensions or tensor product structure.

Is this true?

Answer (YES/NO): YES